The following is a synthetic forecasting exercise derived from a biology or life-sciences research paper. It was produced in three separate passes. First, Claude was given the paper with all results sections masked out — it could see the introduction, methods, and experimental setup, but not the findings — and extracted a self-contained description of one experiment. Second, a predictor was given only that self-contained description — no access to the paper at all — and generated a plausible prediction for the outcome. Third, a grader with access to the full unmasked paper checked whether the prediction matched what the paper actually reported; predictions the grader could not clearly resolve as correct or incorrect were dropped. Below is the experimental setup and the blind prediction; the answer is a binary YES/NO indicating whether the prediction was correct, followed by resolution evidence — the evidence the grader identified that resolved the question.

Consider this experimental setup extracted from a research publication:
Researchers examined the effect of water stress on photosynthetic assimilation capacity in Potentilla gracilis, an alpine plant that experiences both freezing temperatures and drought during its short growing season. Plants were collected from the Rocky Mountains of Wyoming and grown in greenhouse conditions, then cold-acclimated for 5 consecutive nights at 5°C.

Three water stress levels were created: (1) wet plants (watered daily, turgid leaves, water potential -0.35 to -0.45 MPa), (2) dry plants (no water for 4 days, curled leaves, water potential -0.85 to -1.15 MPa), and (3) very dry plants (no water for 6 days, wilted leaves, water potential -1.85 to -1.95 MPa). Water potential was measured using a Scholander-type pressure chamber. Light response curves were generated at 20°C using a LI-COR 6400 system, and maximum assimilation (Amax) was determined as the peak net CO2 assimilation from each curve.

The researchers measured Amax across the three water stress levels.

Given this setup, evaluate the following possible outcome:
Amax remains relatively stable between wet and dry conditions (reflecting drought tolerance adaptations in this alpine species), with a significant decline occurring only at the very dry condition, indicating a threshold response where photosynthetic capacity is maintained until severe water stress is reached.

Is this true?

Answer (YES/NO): NO